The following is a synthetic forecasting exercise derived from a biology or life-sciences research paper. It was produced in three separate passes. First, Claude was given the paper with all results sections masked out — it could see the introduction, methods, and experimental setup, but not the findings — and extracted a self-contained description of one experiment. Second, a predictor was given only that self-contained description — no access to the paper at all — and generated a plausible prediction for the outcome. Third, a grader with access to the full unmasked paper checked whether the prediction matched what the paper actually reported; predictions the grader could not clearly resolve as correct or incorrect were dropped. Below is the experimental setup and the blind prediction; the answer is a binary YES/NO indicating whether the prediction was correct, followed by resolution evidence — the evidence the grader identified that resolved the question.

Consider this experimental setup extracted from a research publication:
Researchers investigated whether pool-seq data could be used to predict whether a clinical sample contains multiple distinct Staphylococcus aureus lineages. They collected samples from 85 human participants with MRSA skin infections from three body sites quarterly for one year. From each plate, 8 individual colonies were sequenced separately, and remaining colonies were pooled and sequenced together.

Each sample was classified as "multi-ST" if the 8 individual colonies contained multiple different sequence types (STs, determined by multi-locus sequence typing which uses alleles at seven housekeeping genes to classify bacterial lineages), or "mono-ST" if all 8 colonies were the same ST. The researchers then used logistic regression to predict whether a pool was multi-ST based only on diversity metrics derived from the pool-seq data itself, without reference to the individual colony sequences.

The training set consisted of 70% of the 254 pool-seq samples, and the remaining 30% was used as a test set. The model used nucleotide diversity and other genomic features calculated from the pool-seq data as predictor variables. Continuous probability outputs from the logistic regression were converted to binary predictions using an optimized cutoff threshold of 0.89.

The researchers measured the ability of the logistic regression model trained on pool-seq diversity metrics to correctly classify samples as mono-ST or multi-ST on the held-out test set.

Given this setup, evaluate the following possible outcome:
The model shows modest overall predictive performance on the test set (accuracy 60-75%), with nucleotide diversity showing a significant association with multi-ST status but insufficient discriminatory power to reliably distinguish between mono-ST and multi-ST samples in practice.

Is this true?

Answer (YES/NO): NO